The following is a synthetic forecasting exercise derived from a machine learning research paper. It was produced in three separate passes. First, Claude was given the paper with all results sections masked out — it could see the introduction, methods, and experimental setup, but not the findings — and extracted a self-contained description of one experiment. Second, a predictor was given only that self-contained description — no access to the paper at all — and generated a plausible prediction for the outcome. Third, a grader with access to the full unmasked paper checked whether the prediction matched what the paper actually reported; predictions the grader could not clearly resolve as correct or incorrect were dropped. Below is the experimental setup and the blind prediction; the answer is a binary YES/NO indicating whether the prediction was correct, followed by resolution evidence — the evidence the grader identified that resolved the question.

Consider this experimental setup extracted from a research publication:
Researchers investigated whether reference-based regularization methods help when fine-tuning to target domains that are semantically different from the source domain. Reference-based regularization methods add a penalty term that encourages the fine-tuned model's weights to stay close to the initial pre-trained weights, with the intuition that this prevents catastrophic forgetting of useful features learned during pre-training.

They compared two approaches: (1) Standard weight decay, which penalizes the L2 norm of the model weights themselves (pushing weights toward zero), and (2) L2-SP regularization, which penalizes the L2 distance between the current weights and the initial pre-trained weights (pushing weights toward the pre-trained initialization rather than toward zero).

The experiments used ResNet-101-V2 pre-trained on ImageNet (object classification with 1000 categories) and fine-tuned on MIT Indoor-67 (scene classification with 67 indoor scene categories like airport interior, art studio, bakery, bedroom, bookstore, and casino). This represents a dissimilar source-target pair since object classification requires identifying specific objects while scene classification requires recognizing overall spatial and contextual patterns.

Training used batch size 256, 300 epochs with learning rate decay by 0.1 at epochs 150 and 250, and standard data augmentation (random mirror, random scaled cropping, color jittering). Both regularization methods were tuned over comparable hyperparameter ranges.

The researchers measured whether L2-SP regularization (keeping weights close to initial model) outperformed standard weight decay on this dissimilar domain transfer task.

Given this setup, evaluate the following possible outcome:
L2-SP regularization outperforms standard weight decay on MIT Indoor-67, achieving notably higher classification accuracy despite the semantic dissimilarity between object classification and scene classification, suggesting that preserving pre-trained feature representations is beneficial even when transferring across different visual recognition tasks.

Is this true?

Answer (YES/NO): NO